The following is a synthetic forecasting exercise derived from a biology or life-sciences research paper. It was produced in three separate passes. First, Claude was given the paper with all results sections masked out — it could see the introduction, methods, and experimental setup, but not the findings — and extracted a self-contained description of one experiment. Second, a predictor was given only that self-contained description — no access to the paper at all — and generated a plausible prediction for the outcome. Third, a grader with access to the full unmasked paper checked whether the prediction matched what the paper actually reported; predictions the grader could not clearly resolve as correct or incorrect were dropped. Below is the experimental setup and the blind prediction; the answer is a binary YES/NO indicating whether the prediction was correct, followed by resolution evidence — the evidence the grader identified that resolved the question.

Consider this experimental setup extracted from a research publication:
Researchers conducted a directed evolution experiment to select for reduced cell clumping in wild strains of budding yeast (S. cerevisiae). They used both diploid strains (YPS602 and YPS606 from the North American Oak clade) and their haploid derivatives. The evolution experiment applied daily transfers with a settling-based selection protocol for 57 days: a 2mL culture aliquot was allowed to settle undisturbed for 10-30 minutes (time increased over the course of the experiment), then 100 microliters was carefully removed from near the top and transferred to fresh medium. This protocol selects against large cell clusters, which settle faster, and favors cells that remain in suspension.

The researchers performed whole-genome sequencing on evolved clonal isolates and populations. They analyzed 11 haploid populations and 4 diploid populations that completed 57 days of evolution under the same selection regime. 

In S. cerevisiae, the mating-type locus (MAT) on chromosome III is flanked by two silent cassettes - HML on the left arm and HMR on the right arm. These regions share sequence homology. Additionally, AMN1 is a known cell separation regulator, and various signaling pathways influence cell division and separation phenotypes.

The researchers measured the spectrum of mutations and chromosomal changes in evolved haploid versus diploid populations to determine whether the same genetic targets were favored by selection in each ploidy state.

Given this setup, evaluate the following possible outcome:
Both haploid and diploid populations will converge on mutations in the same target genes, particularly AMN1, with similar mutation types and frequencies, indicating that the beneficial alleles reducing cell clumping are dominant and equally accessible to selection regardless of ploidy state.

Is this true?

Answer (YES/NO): NO